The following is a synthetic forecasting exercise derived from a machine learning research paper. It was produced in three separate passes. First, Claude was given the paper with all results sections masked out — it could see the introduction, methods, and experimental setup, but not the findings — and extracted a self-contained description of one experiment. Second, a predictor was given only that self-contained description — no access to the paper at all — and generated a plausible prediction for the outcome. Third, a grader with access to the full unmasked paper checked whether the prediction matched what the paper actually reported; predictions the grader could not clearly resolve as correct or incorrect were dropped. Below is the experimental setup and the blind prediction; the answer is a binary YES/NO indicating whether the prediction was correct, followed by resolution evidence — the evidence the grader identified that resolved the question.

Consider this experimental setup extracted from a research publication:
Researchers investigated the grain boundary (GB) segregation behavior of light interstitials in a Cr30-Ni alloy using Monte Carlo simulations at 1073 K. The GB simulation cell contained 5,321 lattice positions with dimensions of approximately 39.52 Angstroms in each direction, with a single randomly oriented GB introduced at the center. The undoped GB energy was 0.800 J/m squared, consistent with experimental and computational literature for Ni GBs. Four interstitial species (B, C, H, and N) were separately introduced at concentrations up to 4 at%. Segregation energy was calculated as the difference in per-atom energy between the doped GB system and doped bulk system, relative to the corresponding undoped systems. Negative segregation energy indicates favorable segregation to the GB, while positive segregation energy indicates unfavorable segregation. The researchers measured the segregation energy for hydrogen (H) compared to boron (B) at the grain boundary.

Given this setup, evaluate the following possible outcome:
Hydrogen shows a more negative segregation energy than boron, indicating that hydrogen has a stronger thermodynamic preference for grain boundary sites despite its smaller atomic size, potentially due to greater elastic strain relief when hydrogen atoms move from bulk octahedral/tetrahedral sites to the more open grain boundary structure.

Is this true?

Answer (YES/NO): NO